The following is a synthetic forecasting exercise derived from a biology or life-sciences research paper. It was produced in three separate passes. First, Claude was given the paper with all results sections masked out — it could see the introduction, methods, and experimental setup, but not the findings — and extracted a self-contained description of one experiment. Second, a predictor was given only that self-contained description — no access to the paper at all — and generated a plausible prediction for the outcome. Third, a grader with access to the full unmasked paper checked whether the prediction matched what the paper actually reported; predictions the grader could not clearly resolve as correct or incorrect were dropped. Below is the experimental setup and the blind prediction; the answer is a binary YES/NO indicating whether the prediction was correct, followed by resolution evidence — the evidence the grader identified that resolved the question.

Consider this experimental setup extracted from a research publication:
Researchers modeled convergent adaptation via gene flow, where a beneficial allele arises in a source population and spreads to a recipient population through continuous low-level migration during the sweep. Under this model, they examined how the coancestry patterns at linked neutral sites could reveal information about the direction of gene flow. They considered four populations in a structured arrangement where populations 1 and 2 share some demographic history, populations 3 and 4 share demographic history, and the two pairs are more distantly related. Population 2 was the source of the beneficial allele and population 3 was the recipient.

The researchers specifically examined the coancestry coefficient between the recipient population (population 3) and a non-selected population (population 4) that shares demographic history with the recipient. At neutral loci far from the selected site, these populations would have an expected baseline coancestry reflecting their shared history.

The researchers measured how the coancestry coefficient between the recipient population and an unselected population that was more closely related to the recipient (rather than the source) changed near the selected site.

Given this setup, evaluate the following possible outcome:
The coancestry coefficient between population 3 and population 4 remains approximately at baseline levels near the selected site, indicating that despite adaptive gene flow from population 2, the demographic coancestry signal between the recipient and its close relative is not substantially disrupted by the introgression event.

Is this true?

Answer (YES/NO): NO